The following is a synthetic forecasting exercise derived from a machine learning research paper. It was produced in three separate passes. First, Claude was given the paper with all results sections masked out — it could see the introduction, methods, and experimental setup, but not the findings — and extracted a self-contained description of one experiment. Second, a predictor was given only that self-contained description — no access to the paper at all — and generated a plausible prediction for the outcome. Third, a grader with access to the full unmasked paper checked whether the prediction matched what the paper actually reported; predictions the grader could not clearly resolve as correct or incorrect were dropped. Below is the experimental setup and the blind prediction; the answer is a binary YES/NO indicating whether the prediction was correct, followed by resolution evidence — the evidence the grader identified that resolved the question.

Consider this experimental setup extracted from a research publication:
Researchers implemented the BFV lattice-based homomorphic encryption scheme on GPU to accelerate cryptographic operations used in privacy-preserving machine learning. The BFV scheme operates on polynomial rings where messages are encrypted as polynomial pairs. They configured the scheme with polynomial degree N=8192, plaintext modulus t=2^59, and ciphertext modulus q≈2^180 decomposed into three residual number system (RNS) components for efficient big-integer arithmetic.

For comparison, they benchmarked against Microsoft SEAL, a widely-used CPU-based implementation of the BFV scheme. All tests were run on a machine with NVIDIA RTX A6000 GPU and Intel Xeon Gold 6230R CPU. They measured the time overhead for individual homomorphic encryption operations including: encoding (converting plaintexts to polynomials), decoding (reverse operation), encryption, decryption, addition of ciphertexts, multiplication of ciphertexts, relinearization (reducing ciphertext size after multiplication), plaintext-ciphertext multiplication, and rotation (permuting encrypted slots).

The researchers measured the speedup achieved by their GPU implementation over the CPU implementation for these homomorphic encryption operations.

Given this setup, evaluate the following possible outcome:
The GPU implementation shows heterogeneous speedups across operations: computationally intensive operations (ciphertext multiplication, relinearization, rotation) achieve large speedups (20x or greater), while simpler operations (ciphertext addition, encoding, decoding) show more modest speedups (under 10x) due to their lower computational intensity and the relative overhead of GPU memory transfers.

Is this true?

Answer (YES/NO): NO